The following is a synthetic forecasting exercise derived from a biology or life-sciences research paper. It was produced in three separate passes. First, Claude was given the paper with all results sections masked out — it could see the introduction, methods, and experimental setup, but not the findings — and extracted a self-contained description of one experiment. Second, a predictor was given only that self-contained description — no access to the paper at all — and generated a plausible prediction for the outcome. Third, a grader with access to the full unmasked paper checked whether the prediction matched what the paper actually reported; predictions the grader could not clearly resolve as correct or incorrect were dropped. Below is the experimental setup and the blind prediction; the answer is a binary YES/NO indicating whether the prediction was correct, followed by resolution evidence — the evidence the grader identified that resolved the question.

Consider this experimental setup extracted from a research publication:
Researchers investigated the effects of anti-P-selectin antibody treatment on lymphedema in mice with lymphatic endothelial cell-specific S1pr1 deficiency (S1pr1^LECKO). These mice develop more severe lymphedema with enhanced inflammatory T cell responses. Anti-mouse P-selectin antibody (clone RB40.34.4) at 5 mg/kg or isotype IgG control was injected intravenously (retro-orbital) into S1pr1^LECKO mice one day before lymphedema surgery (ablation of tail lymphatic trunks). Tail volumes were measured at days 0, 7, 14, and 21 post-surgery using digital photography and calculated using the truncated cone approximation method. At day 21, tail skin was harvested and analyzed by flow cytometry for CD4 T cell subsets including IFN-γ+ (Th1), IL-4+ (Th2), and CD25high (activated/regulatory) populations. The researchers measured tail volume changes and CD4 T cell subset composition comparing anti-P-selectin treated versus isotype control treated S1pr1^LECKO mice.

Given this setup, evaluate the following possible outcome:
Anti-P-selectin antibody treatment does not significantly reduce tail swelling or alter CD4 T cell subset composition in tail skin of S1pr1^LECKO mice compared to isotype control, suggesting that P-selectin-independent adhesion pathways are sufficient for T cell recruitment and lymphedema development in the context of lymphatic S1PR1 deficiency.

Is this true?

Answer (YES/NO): NO